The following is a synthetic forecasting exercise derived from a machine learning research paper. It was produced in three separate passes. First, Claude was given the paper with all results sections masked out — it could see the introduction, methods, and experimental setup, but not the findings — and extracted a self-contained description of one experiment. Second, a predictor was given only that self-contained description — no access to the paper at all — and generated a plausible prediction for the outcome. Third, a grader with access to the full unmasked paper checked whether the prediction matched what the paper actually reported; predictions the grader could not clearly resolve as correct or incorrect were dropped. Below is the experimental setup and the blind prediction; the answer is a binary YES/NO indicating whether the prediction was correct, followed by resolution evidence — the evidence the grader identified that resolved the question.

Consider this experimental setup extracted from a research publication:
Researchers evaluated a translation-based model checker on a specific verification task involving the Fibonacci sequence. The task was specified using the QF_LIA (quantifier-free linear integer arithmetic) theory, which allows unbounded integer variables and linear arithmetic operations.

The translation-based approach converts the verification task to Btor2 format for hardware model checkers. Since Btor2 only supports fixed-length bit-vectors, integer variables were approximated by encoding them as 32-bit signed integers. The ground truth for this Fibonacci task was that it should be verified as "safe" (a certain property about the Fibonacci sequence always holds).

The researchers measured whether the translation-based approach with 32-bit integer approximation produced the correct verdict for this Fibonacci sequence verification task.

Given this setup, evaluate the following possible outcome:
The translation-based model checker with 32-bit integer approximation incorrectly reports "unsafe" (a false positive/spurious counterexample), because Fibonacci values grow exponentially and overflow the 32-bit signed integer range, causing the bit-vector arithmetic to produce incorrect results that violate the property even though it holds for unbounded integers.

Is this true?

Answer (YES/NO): YES